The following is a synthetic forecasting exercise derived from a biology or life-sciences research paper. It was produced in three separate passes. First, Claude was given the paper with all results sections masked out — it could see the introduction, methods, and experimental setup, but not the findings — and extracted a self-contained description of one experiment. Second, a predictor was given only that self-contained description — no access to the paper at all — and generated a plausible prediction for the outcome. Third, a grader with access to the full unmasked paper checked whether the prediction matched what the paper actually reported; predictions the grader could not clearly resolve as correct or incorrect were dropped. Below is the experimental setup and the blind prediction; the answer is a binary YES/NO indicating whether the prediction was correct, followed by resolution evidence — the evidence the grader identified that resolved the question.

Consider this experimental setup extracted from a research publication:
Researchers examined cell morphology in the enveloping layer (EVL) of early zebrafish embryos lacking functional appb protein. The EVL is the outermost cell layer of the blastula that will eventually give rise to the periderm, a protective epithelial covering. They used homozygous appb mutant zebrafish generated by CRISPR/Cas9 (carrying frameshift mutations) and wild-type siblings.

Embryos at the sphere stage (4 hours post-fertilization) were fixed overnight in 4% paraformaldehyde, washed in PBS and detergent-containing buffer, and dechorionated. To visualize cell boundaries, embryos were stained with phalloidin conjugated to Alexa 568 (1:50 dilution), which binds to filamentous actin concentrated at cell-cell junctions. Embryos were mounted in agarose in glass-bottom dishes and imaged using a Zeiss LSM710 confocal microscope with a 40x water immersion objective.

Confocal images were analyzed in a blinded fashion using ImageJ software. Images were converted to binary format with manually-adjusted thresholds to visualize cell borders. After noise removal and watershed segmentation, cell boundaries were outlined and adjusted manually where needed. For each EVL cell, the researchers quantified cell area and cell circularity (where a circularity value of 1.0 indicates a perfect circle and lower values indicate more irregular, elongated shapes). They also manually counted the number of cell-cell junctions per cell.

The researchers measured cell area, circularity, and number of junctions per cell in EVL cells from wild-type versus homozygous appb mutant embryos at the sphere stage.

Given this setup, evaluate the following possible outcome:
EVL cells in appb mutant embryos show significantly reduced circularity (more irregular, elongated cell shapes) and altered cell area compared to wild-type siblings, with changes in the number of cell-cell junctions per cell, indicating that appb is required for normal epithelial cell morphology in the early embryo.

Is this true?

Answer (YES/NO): YES